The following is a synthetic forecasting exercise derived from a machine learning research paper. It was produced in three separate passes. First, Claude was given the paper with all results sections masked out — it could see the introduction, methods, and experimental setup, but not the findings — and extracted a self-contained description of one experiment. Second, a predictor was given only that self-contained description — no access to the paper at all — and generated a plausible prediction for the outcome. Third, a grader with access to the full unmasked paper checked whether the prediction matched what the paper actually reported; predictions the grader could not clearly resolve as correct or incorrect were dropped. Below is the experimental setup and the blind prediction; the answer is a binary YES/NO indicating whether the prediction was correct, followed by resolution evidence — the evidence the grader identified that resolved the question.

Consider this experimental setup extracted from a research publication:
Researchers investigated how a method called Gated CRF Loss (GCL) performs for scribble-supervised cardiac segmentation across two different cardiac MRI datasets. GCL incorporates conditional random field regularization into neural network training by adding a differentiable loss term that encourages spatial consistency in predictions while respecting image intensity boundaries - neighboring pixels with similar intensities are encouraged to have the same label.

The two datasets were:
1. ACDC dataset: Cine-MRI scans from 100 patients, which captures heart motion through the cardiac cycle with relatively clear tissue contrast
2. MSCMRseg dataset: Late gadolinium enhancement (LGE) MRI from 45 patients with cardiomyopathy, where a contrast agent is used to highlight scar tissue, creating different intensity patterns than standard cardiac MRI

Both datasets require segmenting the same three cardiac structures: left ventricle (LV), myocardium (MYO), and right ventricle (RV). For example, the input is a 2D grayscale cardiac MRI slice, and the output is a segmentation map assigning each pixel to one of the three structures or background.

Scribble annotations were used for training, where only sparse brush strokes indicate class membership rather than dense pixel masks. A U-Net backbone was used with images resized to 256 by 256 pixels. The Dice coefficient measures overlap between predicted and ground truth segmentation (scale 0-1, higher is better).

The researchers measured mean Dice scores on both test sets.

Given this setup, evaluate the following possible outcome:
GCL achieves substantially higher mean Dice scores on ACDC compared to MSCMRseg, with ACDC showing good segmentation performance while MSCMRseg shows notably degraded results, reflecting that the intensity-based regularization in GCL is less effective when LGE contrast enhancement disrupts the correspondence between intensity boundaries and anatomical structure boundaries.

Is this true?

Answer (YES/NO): NO